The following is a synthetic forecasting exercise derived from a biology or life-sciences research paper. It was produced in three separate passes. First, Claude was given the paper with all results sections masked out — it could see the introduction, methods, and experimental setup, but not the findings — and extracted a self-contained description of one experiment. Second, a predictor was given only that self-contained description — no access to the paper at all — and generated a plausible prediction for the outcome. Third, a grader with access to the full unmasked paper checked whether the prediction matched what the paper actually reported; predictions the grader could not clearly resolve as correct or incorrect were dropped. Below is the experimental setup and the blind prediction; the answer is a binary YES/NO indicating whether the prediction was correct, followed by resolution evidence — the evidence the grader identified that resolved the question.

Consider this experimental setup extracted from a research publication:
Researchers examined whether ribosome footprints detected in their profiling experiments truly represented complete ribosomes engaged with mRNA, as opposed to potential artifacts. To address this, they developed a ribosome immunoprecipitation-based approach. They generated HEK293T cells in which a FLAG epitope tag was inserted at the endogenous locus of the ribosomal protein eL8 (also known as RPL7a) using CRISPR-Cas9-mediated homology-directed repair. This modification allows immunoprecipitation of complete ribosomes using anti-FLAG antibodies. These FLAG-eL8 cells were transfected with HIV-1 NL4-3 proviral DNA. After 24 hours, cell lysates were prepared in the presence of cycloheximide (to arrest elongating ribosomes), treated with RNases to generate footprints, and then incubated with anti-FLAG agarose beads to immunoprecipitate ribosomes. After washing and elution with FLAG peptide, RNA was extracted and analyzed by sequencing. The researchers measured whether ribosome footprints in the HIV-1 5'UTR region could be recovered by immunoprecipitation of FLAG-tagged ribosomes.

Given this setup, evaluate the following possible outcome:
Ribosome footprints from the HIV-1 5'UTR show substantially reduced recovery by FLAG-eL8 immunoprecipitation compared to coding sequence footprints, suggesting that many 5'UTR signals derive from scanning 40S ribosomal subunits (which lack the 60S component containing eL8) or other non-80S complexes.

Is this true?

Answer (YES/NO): NO